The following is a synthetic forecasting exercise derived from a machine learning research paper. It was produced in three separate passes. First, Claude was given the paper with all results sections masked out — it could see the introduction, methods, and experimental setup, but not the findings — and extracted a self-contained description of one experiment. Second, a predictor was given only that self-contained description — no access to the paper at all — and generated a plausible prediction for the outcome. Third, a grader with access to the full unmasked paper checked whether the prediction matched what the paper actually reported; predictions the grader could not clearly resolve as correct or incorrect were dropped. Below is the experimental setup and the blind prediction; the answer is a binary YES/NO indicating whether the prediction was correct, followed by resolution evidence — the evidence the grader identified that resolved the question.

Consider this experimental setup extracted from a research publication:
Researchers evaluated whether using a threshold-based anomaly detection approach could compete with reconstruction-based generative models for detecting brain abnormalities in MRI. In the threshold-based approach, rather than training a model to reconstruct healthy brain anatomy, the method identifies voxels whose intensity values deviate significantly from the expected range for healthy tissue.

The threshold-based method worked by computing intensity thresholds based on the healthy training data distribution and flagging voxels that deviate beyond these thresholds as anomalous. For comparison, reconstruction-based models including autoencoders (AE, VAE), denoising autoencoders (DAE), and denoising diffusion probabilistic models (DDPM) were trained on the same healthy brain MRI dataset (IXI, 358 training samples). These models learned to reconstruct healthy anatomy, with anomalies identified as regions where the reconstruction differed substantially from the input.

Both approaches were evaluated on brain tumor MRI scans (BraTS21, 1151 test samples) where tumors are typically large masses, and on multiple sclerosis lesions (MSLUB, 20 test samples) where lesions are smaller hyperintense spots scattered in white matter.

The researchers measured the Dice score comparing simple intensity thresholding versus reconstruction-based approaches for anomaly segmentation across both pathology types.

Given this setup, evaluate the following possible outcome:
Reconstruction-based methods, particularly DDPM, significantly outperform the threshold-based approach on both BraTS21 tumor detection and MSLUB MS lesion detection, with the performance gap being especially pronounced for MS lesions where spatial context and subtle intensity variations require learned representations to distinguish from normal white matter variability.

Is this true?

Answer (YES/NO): NO